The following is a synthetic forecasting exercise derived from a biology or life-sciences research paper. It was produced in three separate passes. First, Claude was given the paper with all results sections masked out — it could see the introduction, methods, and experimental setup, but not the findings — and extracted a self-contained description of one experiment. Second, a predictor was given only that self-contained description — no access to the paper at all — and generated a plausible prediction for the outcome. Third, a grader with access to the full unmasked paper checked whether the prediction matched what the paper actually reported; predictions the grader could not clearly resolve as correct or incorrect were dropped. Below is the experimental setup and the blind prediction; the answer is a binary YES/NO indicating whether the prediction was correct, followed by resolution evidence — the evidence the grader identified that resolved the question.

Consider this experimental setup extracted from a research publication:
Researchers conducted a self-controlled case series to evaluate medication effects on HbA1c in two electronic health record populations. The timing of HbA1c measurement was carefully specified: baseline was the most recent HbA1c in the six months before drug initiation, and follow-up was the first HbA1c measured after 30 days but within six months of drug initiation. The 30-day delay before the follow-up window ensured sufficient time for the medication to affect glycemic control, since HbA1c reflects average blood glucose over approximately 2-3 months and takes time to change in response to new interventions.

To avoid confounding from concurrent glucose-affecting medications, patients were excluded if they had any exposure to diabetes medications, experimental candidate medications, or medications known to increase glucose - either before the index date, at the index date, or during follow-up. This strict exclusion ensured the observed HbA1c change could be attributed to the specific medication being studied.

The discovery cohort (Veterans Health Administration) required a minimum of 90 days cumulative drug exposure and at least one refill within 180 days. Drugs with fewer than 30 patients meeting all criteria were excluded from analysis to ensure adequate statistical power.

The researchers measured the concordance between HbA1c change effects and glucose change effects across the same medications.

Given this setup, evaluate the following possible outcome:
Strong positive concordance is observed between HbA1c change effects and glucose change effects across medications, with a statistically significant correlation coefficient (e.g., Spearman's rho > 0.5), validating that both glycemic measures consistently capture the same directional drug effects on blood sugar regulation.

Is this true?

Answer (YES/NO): NO